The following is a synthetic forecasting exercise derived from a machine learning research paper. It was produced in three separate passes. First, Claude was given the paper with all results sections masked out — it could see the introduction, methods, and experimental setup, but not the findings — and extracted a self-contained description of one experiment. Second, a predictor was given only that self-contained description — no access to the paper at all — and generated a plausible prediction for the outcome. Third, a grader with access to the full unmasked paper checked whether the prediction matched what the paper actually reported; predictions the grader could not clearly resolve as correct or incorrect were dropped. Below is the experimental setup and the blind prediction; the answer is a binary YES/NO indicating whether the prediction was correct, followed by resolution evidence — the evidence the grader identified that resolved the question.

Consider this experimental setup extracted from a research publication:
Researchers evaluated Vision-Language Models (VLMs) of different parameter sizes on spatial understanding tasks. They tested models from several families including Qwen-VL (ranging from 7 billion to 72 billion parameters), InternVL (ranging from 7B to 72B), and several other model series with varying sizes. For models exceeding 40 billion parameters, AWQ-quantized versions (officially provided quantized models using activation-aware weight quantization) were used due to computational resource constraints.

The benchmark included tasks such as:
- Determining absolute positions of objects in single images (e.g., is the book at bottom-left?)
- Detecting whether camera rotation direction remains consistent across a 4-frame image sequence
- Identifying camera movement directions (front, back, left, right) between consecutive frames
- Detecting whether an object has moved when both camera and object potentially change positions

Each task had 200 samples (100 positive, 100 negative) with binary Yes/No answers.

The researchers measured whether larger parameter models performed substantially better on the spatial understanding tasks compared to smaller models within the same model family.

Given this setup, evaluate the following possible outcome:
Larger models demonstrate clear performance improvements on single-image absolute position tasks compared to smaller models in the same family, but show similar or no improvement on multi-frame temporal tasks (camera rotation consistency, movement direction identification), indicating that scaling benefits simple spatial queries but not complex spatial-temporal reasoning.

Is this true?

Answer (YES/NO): NO